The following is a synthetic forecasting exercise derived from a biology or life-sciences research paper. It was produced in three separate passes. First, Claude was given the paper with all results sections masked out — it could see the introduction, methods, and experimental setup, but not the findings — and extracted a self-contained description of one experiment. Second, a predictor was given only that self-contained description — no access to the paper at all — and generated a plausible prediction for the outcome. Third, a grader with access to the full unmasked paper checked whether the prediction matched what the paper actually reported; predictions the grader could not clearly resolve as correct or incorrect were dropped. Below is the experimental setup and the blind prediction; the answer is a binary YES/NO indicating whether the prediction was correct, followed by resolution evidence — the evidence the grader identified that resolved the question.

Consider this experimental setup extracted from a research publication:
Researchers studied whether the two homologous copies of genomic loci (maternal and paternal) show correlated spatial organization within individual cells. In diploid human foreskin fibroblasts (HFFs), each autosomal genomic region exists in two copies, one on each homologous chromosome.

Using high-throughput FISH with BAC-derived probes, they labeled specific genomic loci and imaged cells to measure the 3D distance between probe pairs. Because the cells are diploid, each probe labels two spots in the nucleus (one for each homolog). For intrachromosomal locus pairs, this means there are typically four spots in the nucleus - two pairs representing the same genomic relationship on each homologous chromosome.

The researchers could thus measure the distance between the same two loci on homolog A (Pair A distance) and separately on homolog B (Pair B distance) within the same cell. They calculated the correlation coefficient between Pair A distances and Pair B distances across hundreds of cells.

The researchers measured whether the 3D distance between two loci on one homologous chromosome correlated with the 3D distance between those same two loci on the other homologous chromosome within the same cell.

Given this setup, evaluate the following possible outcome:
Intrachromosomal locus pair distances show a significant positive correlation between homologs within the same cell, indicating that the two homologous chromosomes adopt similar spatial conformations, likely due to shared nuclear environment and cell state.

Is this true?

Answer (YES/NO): NO